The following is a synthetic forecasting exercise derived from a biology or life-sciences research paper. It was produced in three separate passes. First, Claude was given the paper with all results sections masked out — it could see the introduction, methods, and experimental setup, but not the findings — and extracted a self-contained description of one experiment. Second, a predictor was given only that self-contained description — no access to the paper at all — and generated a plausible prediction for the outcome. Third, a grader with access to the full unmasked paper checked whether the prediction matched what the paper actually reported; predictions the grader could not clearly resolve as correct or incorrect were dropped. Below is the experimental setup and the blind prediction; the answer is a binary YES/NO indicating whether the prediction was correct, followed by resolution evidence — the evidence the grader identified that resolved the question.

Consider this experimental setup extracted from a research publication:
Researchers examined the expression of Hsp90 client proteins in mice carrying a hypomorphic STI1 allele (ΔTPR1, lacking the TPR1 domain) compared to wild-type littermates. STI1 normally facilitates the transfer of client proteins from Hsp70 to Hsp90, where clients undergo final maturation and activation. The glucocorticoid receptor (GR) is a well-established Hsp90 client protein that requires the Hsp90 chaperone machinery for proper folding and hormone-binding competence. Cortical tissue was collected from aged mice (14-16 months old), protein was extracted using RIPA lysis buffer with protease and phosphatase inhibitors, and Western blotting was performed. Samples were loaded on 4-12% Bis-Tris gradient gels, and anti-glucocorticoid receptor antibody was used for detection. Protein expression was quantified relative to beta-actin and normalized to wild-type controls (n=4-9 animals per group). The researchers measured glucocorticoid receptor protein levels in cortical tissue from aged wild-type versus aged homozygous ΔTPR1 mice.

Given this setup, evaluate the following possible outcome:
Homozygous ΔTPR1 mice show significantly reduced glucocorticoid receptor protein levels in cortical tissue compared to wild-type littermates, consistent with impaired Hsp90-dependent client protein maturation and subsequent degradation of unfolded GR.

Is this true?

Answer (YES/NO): YES